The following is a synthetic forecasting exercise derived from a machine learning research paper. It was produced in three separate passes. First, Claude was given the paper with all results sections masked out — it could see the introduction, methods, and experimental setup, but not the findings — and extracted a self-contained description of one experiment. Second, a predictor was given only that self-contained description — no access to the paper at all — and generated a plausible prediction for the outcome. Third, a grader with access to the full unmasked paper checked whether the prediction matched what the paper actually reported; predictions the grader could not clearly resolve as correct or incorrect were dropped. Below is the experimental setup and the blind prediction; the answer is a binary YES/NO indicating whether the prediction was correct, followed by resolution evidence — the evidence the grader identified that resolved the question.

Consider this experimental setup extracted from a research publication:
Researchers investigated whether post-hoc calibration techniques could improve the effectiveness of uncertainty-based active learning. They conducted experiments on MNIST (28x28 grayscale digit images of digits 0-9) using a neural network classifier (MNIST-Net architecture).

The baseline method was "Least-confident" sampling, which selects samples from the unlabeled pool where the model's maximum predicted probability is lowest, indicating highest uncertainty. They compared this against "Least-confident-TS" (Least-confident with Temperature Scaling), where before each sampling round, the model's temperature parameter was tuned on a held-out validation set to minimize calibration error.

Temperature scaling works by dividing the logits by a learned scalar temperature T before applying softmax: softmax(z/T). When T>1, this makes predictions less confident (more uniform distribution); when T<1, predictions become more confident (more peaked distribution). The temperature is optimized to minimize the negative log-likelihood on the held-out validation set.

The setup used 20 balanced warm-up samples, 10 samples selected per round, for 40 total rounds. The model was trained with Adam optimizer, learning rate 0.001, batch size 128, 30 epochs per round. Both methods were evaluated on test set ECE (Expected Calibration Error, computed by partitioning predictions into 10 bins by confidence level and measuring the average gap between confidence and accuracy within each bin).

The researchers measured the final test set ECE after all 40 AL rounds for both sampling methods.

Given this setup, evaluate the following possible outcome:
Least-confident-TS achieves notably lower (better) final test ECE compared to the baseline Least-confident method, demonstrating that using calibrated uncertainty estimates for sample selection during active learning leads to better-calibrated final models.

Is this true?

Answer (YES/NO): NO